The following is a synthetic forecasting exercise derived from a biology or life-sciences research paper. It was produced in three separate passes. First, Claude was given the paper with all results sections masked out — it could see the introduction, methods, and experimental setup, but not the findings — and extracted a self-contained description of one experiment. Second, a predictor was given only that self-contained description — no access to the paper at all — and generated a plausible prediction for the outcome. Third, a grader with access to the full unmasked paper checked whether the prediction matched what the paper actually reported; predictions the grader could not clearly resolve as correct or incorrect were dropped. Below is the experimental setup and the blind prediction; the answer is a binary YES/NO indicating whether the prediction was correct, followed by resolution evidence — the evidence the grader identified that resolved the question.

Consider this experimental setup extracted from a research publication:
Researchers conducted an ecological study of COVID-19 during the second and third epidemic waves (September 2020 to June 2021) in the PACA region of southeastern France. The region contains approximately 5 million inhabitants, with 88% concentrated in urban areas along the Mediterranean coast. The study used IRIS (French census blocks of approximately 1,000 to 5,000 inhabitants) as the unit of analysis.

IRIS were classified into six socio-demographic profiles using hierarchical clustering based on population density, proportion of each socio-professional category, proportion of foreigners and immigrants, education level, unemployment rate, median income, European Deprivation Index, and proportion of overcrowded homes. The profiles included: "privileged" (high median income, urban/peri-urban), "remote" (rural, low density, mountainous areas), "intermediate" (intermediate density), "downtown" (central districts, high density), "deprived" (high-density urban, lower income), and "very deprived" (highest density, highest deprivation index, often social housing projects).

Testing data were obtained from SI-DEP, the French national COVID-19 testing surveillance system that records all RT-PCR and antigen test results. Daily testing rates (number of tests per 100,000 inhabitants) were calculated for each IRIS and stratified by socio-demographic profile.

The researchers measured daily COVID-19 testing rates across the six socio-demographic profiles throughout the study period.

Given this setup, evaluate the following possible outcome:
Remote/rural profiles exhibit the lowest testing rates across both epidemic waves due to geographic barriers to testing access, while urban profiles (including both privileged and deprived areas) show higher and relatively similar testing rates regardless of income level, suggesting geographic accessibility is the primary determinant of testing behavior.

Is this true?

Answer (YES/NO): NO